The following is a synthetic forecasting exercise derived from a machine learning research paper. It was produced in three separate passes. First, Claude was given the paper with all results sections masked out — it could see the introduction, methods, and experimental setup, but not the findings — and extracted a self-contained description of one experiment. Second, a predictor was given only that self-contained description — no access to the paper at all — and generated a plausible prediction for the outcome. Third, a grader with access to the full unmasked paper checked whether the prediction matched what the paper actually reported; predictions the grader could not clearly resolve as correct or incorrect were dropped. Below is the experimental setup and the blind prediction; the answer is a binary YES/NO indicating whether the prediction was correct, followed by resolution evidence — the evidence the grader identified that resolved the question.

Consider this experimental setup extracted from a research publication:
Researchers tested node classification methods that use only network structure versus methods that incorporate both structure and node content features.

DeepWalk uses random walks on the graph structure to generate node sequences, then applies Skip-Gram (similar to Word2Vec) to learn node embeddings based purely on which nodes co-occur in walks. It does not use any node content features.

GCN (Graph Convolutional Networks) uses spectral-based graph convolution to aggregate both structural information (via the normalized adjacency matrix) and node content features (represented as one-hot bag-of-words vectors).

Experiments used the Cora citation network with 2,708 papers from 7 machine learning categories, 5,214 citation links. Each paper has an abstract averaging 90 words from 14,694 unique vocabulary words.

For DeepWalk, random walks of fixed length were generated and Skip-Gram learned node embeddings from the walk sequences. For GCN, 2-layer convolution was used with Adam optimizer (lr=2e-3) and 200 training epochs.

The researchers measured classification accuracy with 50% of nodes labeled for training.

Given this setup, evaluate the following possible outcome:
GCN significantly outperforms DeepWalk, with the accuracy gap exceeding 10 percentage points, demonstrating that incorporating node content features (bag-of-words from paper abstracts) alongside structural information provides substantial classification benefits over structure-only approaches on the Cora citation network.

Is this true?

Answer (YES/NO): YES